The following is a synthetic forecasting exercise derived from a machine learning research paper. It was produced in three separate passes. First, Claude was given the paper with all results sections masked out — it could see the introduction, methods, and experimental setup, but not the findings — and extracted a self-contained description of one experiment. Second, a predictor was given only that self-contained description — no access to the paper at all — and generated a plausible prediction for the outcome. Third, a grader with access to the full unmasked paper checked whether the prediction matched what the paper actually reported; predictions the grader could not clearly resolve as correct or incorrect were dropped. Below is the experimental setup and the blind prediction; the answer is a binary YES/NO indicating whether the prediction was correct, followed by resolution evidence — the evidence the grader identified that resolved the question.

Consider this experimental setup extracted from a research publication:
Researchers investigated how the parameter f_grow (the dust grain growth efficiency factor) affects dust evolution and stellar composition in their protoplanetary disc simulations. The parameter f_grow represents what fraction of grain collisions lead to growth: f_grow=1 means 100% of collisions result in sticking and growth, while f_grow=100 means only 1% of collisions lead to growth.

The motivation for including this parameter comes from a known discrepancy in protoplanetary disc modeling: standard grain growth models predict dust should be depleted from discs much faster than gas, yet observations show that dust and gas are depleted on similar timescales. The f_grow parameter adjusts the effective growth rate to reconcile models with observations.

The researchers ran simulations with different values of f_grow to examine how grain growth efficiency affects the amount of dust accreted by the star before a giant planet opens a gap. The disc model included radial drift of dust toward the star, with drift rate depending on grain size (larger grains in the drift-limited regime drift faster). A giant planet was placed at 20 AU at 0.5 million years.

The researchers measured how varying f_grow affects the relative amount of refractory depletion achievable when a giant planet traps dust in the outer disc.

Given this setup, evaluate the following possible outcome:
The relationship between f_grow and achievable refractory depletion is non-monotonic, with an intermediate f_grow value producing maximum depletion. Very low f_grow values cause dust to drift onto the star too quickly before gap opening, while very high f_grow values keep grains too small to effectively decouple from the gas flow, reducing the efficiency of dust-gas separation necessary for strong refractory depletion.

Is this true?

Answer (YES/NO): NO